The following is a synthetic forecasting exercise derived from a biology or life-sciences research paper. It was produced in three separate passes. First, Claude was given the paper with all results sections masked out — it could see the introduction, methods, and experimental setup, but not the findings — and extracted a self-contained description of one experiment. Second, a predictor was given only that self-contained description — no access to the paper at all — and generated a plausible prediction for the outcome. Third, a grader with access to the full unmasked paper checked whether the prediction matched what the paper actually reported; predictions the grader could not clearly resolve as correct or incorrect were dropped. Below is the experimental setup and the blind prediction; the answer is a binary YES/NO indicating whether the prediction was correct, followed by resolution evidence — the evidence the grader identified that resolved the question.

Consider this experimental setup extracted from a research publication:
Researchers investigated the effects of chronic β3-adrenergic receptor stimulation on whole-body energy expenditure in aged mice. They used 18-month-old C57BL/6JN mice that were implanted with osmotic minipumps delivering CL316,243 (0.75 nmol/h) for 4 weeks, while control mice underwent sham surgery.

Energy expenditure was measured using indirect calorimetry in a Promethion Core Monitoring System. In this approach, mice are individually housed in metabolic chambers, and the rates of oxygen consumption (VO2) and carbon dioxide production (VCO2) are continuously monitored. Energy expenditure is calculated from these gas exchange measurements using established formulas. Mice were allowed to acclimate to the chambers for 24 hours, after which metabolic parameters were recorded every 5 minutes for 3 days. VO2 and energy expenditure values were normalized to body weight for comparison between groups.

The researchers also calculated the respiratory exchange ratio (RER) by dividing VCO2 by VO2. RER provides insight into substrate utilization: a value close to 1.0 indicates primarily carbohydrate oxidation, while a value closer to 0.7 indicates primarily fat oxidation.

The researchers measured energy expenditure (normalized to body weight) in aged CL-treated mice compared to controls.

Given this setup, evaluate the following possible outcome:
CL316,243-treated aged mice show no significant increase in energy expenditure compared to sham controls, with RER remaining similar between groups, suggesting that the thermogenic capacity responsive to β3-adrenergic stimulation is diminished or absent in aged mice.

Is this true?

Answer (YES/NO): NO